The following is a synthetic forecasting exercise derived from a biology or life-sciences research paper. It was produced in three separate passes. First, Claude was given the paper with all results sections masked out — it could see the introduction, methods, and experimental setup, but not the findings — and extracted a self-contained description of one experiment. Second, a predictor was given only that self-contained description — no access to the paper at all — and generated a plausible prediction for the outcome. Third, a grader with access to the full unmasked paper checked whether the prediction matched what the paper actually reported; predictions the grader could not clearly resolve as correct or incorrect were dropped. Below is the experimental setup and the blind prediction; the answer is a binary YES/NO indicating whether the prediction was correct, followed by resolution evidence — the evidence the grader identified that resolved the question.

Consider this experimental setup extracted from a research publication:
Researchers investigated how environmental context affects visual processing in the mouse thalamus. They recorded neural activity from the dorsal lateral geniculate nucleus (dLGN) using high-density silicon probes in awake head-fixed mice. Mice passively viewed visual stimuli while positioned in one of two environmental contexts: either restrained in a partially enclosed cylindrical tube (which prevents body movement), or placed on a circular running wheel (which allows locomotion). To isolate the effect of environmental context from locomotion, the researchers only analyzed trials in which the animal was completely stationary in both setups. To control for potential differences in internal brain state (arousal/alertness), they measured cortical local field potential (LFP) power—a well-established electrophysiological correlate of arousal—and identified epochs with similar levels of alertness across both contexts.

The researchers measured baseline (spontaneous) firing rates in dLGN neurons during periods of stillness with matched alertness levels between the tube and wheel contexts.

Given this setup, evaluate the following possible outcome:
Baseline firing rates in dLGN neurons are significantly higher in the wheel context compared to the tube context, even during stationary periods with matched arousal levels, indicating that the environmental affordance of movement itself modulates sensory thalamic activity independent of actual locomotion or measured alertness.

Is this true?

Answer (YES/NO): YES